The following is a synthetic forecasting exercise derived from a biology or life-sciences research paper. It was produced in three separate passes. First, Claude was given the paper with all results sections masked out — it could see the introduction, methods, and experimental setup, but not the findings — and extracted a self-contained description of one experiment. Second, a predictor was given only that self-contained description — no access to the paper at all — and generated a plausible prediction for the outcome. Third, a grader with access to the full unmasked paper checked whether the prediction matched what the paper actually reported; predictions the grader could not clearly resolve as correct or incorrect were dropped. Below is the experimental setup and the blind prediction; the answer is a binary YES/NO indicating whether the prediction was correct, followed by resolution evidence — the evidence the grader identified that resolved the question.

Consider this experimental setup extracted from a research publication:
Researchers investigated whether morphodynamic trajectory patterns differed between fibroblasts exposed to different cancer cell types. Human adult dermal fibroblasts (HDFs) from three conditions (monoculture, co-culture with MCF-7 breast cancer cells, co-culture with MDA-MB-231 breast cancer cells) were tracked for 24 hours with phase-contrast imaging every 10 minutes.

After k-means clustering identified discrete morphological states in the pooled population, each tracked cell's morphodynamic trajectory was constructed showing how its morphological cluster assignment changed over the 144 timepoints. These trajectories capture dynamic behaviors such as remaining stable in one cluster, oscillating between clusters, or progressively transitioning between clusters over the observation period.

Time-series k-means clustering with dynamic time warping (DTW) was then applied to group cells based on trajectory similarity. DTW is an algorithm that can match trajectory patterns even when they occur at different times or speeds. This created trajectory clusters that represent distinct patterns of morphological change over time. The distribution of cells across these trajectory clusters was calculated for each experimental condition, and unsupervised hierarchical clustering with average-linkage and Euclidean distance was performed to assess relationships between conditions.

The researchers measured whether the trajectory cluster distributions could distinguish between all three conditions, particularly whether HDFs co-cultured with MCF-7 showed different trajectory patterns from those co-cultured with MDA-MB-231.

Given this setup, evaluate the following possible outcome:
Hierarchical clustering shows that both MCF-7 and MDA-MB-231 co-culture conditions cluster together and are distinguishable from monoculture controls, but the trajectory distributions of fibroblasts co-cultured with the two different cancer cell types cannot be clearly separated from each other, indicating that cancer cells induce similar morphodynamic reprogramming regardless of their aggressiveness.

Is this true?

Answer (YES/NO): NO